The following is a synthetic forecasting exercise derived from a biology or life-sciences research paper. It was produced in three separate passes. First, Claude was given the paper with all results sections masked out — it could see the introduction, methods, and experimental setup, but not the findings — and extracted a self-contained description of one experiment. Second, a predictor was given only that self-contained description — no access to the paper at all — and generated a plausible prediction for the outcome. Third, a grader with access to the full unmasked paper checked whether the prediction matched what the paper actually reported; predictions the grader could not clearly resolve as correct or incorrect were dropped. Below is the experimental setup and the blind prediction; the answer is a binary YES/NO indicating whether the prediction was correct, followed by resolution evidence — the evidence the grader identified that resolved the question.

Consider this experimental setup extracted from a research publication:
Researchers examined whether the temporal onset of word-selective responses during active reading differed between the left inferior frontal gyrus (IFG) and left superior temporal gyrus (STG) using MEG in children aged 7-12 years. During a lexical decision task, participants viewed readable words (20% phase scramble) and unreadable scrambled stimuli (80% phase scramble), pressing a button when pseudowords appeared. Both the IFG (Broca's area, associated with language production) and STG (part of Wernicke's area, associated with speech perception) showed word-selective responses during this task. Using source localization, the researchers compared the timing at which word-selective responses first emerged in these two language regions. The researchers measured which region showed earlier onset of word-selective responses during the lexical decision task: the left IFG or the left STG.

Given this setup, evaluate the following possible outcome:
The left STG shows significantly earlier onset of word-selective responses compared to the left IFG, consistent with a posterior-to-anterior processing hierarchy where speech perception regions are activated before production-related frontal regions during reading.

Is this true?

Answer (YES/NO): NO